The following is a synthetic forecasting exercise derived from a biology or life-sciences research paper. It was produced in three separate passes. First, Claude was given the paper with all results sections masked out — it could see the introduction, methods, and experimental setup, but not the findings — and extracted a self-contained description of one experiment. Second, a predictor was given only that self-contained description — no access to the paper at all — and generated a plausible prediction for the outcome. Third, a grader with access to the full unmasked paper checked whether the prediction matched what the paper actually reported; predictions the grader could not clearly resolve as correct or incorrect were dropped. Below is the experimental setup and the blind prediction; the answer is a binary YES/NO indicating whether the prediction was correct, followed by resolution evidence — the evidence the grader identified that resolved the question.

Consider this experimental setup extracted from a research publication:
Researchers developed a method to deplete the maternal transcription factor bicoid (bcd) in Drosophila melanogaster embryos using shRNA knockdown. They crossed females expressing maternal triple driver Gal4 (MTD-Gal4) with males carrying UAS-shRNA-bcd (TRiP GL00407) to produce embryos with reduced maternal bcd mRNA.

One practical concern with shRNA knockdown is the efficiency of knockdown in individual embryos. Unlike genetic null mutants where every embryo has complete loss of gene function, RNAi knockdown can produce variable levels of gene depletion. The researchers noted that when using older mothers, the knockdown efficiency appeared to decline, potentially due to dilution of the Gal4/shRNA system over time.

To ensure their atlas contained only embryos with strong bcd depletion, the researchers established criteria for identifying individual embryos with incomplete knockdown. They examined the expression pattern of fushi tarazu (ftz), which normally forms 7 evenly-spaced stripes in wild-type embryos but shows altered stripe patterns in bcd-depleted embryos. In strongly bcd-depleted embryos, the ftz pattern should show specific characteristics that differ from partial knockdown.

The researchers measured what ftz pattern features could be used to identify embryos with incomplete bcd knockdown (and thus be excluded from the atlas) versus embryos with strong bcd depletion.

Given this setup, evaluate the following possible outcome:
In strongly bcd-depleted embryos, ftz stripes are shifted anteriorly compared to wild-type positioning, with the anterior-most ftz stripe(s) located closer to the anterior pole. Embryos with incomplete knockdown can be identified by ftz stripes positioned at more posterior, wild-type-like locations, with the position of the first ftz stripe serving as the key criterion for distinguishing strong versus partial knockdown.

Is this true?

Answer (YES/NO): NO